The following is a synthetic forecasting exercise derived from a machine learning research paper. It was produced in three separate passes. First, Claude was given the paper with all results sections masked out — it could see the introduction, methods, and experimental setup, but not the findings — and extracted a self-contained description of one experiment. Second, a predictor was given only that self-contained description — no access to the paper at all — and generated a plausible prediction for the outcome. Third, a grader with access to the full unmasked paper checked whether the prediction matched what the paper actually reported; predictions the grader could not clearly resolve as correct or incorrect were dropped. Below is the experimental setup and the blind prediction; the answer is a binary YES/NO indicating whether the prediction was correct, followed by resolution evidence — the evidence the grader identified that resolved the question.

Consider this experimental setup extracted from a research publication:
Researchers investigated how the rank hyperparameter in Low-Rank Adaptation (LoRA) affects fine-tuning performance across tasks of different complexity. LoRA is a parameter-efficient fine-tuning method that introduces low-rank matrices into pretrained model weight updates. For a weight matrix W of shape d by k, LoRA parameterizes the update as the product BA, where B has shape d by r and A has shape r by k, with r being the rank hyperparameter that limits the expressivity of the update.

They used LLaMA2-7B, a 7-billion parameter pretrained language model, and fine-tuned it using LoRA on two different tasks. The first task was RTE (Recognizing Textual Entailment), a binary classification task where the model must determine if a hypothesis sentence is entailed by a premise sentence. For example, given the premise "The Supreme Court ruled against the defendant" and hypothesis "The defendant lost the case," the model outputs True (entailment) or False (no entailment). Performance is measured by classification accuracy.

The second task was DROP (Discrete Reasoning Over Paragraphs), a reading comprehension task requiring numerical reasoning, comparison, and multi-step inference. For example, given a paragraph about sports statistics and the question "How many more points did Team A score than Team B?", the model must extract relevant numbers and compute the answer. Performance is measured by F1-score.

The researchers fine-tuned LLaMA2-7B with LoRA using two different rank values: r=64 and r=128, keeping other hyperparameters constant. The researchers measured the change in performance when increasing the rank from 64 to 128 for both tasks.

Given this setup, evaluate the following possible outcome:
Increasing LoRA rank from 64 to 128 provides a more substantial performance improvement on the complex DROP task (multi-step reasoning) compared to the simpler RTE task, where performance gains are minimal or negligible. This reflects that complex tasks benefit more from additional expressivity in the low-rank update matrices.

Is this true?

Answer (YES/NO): YES